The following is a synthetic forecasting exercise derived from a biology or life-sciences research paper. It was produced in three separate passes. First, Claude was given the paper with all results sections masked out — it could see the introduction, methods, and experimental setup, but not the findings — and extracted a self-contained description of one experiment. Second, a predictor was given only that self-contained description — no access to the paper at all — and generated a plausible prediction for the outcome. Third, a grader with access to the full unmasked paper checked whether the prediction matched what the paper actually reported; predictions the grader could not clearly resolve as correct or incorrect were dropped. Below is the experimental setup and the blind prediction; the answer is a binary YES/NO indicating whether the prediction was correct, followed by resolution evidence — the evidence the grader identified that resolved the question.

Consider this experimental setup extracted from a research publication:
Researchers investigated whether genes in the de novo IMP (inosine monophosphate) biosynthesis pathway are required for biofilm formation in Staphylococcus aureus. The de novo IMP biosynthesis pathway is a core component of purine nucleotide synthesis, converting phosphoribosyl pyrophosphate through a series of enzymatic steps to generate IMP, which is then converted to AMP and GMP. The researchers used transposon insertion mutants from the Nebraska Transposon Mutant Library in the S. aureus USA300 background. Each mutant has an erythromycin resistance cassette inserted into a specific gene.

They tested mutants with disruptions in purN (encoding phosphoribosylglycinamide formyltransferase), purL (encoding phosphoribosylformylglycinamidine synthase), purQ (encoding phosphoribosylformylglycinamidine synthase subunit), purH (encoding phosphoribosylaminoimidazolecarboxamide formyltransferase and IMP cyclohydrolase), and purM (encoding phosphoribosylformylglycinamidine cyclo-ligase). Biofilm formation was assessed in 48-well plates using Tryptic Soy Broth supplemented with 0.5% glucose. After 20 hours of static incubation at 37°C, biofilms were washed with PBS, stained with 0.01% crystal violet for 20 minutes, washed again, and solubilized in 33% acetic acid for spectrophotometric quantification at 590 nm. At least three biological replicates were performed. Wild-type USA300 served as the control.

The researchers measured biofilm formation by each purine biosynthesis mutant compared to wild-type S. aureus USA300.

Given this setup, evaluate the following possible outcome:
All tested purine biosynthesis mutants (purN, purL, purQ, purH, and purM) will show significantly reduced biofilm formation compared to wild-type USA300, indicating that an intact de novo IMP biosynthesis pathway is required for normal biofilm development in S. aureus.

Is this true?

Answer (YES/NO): YES